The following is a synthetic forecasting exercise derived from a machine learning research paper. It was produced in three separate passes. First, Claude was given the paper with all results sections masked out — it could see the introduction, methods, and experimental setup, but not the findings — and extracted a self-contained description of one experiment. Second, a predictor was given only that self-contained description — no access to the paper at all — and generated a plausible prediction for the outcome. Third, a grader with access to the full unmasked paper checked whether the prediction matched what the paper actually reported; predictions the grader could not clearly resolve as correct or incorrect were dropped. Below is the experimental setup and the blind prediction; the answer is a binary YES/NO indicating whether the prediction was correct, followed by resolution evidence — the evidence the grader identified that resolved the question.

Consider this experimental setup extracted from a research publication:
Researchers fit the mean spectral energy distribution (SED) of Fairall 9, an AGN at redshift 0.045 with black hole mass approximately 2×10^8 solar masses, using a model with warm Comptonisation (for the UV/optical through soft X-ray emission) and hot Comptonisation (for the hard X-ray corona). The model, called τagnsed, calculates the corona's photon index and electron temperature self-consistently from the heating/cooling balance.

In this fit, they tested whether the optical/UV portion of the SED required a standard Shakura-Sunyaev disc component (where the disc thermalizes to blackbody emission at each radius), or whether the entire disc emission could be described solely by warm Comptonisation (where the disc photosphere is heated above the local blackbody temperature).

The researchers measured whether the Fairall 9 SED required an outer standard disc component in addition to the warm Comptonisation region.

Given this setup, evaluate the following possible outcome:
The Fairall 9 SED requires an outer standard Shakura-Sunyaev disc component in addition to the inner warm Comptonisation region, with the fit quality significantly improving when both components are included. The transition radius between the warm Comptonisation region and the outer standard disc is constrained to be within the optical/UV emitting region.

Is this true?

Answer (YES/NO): NO